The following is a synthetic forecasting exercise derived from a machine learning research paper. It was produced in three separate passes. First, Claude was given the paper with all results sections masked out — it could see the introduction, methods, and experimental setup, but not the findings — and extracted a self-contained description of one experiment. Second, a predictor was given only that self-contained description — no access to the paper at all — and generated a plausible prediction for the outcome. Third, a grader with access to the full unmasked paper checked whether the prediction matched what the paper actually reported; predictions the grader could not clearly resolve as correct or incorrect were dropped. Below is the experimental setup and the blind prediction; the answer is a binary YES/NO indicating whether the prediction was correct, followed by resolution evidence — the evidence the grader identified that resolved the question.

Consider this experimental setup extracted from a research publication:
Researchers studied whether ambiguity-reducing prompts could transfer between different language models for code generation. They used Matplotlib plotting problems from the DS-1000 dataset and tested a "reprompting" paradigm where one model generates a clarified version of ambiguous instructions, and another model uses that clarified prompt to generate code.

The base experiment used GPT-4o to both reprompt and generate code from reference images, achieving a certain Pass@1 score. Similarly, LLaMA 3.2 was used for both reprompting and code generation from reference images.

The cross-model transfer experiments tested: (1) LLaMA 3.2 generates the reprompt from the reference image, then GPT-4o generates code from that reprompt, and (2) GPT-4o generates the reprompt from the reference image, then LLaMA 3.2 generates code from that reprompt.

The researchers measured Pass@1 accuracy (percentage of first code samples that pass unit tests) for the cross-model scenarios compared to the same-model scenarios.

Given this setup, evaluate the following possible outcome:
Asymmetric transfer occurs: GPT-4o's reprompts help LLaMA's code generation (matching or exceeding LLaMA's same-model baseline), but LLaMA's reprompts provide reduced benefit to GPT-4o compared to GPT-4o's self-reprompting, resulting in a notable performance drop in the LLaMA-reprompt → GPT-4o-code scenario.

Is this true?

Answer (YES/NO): NO